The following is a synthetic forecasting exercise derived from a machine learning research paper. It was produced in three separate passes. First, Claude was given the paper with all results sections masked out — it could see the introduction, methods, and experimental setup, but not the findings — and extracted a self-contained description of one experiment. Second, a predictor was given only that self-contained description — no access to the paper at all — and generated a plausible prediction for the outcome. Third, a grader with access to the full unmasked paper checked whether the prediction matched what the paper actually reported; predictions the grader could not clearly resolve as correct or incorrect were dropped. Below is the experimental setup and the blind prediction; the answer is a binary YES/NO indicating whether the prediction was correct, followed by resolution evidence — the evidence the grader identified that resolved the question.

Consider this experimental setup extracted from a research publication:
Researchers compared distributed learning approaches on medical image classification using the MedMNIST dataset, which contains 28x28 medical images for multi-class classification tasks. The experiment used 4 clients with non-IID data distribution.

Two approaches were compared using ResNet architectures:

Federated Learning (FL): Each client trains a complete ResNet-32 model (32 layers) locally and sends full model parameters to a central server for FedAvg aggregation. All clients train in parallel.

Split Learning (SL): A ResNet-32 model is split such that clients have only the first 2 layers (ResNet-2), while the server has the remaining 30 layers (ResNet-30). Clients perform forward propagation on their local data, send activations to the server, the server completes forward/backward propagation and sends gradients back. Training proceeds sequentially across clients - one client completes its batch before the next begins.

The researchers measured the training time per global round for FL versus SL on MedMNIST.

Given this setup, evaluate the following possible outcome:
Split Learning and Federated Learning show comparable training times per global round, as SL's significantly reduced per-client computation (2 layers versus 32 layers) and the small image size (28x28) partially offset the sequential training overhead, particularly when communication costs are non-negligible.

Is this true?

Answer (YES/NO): NO